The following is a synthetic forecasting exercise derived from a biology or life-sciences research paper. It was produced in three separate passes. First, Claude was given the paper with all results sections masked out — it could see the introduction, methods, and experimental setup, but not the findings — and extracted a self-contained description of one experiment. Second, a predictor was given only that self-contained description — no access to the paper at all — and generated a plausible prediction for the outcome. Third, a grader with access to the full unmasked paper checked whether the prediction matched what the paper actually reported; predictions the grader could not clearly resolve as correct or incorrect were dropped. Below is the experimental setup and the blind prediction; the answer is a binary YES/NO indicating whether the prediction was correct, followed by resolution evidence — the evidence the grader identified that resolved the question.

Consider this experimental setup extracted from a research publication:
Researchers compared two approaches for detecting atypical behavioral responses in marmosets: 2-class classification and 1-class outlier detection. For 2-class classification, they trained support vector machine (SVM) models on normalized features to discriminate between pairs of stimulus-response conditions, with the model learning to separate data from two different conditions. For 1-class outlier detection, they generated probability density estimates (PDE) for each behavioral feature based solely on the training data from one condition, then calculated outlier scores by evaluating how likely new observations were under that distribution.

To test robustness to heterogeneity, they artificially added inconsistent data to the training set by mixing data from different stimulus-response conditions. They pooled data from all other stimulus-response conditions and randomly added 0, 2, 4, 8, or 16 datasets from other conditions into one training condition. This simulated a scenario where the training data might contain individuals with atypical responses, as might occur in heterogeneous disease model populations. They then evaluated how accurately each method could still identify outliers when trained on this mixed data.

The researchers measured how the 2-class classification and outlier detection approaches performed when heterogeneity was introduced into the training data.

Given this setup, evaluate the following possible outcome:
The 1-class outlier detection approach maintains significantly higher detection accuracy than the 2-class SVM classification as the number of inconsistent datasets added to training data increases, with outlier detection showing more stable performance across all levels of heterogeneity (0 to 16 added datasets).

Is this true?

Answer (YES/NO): NO